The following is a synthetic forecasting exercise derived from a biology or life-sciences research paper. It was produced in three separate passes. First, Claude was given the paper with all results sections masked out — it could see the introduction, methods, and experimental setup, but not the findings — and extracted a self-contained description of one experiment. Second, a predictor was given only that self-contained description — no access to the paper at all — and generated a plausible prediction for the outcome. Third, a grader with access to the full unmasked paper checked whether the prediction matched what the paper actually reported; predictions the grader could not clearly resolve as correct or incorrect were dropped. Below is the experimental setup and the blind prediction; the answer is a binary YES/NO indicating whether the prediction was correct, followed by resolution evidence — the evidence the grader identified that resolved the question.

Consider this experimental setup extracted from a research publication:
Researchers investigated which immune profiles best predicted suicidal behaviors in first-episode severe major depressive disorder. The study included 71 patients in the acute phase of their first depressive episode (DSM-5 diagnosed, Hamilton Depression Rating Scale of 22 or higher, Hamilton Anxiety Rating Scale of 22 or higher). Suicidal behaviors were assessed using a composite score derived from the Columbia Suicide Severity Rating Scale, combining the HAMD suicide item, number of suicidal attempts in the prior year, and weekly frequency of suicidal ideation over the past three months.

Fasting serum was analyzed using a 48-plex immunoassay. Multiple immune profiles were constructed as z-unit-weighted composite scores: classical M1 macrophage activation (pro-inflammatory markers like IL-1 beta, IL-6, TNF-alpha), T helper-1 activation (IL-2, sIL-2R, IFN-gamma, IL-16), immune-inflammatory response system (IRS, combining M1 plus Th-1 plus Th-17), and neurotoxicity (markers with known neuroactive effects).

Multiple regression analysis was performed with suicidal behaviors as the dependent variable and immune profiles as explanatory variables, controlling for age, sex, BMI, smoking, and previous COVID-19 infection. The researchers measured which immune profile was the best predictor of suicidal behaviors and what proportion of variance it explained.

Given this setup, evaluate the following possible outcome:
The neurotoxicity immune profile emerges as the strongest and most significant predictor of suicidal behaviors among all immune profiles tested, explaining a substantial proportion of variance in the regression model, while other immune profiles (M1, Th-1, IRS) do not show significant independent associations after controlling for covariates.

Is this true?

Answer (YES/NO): NO